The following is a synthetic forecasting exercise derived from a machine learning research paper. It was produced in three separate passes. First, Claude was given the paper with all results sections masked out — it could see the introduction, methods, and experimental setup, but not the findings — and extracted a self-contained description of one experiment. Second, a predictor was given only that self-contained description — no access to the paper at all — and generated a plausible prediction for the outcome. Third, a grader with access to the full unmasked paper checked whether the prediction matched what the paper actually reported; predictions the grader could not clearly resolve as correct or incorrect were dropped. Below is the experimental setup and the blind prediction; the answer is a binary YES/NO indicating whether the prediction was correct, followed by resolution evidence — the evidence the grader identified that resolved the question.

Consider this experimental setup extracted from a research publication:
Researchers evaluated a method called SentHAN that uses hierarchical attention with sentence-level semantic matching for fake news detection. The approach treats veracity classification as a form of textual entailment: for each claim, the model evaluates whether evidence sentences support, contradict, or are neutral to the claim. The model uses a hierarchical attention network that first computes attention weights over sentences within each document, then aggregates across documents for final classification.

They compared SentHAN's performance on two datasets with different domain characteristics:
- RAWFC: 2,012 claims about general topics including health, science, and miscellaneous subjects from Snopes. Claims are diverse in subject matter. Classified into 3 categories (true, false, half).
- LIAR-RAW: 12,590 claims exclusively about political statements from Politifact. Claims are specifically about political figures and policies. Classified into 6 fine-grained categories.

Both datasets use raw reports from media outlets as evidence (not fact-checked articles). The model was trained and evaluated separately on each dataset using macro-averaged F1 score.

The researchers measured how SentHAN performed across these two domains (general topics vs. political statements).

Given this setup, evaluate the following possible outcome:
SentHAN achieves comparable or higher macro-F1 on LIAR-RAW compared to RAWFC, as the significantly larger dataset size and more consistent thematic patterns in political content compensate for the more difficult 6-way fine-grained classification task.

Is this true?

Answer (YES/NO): NO